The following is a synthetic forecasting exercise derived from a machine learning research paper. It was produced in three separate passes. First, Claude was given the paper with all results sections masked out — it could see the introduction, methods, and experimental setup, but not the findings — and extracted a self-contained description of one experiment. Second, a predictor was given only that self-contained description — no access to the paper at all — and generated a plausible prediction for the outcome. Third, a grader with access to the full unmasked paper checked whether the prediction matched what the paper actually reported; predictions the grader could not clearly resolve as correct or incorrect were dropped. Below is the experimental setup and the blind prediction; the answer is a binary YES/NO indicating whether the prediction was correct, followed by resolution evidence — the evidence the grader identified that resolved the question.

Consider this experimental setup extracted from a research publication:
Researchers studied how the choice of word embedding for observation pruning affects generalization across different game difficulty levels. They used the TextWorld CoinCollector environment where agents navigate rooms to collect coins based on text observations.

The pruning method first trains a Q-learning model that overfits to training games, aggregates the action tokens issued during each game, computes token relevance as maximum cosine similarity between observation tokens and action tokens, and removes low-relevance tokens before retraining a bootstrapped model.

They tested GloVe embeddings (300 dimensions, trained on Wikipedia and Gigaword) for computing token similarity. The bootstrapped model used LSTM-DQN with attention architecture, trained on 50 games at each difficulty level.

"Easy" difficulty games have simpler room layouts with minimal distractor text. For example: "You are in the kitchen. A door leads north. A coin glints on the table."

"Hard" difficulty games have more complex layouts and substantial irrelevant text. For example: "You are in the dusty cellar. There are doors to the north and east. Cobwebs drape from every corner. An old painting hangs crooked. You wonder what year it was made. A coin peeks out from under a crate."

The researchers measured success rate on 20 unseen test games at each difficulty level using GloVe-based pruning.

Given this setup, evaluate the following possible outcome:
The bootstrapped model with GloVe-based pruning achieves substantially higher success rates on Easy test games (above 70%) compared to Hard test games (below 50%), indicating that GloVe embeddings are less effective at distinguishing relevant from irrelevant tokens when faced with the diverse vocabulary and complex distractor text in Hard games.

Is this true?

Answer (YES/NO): YES